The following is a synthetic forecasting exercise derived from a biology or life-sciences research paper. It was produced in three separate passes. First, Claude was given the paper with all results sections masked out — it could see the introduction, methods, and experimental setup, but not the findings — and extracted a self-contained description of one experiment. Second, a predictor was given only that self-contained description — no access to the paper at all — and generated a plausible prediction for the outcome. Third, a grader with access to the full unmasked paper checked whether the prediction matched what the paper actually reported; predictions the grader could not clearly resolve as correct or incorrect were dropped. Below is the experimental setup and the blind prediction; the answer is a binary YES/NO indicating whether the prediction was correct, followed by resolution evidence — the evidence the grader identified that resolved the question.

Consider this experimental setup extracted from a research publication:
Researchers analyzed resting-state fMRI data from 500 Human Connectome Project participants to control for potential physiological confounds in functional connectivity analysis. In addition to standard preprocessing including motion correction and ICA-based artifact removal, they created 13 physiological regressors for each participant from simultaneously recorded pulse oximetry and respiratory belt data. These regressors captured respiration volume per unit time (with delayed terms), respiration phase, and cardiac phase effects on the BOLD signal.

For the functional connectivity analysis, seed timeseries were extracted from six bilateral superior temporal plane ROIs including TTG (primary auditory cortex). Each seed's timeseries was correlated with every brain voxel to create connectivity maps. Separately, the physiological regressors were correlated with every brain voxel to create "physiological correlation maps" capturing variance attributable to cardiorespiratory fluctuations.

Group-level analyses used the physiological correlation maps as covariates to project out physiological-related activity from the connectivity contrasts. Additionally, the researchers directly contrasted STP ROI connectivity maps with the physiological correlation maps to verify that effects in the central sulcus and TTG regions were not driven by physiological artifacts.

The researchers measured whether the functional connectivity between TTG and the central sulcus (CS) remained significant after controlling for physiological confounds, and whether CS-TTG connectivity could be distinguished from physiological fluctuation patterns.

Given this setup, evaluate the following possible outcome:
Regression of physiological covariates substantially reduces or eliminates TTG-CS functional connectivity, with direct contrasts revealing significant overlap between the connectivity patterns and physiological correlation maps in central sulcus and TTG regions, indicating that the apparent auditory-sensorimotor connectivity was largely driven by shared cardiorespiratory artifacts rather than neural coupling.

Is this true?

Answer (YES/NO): NO